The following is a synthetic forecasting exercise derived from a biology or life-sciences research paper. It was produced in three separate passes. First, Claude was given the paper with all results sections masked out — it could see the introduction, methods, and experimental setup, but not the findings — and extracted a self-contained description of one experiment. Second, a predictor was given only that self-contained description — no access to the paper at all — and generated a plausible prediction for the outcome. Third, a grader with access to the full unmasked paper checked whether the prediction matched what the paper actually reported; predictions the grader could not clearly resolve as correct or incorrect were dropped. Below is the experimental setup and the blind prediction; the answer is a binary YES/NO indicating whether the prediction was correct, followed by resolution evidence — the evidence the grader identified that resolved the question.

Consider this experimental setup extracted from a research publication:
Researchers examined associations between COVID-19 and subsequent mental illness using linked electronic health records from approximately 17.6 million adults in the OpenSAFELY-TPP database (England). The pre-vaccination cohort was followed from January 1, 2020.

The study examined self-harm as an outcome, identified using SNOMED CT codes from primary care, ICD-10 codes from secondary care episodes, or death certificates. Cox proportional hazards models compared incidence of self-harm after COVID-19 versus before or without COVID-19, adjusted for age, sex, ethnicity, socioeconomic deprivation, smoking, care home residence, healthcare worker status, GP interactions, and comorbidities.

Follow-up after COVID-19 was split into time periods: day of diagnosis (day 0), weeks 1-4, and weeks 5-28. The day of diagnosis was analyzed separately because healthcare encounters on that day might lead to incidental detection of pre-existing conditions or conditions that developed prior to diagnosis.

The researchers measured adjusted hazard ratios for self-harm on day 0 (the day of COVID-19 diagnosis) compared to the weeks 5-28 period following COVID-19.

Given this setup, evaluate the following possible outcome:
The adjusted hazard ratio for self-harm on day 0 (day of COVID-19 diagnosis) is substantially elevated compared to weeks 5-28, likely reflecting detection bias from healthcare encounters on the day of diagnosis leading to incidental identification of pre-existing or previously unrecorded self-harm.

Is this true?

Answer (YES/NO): YES